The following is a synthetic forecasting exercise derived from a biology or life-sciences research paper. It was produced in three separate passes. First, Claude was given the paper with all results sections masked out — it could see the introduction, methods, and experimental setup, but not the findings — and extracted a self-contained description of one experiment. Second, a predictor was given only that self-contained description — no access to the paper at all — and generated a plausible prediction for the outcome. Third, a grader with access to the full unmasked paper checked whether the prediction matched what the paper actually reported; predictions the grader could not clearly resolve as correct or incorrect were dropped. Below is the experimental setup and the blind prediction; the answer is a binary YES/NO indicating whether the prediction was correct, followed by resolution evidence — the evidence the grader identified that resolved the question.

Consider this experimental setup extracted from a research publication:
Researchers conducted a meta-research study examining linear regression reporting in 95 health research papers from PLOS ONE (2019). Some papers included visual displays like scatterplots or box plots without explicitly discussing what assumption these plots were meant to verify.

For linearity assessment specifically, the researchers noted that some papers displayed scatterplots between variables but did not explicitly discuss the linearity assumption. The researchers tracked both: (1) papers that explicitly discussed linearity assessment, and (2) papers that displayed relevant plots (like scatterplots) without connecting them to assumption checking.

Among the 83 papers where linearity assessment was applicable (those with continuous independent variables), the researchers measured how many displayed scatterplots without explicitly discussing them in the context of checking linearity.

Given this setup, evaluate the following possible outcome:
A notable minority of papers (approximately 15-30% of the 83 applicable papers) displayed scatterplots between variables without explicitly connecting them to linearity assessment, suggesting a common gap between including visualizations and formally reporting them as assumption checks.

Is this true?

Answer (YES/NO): YES